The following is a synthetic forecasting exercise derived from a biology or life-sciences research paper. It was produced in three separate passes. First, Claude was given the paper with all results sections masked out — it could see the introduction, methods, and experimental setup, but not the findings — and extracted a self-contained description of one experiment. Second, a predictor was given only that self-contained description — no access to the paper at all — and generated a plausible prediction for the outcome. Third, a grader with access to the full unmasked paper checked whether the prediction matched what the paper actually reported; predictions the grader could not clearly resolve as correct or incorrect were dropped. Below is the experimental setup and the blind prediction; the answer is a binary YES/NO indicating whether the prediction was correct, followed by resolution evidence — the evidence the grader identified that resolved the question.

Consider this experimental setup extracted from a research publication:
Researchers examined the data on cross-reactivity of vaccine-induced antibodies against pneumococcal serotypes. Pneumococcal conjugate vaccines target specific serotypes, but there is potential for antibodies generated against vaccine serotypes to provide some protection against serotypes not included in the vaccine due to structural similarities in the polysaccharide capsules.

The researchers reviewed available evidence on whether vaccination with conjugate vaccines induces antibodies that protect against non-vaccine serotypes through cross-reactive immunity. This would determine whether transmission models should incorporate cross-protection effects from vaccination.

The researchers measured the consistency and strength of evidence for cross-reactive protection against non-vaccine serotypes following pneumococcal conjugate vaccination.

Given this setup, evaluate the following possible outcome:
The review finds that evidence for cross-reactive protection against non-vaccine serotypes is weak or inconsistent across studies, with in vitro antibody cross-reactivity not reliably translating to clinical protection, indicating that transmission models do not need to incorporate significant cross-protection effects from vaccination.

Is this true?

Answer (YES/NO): NO